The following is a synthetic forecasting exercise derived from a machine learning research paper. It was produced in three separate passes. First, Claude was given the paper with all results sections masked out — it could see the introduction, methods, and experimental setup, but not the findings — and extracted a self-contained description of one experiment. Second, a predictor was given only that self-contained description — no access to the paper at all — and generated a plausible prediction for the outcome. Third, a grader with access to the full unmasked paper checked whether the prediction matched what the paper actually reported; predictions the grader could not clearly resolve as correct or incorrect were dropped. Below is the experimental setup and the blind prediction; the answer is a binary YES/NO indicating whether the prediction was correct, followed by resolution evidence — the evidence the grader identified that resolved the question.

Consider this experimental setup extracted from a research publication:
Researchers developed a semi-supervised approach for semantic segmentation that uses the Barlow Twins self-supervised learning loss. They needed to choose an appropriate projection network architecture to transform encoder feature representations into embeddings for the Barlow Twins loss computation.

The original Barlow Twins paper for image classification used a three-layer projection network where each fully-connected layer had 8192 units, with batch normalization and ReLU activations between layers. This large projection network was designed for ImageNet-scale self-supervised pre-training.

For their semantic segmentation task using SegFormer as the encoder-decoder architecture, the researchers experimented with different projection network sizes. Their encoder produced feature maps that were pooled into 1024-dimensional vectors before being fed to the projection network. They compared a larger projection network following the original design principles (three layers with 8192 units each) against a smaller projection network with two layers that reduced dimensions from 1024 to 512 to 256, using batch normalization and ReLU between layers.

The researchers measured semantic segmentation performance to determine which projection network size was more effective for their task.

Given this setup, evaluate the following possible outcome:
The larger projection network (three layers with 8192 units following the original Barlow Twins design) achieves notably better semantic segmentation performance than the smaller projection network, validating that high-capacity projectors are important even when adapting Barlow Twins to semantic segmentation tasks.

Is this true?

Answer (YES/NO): NO